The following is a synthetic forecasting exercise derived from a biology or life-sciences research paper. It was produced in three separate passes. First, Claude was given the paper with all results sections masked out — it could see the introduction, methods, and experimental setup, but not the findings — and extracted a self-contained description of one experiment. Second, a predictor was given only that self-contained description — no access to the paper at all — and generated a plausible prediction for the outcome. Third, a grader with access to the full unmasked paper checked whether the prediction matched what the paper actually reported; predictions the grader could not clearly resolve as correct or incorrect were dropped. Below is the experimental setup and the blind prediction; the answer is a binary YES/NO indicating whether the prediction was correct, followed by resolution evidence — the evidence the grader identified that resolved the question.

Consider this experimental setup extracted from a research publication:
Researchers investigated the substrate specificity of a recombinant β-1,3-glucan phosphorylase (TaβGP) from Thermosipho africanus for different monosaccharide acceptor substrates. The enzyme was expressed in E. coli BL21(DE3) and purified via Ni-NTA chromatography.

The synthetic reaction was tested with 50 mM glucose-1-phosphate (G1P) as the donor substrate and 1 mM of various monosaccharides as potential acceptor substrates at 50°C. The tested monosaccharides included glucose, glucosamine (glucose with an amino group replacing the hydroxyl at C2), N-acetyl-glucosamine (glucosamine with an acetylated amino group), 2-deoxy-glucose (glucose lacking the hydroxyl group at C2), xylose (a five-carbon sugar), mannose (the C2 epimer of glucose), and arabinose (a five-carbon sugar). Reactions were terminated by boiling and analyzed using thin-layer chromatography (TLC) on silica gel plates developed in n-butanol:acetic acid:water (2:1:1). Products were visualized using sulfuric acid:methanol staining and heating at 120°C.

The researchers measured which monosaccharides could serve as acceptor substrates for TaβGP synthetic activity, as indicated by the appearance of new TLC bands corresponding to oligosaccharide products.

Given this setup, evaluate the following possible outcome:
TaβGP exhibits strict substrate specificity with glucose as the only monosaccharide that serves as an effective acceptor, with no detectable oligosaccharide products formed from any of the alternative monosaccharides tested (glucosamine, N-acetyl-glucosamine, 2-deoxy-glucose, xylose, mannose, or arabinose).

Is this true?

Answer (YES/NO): NO